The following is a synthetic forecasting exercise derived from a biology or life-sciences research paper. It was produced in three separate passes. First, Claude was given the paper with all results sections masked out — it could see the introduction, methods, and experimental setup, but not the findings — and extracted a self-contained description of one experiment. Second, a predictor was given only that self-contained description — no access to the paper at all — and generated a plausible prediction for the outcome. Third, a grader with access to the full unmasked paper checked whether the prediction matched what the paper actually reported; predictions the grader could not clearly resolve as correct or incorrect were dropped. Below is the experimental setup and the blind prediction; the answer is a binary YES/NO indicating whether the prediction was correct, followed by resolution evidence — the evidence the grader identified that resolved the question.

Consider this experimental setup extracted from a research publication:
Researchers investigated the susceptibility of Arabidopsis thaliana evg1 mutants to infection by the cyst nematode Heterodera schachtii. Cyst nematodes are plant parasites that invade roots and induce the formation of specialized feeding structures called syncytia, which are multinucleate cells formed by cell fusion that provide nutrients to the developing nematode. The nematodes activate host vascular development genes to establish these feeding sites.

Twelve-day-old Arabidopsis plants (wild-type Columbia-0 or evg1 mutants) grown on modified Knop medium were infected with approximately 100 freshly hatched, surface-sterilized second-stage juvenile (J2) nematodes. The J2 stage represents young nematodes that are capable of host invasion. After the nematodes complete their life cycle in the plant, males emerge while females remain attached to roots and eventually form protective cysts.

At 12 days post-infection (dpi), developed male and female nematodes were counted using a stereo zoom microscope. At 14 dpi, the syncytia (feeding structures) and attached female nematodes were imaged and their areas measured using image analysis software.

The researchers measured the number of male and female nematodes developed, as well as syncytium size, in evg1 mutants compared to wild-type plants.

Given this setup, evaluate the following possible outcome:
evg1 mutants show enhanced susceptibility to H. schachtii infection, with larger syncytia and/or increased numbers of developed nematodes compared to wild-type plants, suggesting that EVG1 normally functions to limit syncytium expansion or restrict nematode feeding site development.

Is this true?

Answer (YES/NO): YES